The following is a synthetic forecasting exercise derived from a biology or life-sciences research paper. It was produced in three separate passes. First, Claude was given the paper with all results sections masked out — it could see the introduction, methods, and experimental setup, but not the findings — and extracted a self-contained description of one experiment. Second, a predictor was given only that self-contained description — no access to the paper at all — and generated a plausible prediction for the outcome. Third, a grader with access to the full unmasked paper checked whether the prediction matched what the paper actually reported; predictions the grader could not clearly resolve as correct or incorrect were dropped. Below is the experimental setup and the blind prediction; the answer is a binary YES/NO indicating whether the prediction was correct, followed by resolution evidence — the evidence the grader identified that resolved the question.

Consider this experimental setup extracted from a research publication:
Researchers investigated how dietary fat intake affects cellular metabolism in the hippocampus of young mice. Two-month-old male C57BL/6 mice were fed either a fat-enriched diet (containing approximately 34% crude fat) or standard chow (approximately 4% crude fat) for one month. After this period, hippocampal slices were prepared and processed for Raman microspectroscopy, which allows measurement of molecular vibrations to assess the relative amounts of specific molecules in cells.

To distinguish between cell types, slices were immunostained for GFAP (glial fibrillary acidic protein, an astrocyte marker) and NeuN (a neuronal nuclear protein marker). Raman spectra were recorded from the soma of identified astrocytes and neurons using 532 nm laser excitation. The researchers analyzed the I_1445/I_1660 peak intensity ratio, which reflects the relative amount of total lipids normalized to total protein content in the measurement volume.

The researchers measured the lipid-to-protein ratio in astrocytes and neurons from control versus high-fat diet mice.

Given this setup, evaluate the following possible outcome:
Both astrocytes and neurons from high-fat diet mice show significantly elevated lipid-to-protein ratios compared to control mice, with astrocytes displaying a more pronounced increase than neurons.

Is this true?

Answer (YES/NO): NO